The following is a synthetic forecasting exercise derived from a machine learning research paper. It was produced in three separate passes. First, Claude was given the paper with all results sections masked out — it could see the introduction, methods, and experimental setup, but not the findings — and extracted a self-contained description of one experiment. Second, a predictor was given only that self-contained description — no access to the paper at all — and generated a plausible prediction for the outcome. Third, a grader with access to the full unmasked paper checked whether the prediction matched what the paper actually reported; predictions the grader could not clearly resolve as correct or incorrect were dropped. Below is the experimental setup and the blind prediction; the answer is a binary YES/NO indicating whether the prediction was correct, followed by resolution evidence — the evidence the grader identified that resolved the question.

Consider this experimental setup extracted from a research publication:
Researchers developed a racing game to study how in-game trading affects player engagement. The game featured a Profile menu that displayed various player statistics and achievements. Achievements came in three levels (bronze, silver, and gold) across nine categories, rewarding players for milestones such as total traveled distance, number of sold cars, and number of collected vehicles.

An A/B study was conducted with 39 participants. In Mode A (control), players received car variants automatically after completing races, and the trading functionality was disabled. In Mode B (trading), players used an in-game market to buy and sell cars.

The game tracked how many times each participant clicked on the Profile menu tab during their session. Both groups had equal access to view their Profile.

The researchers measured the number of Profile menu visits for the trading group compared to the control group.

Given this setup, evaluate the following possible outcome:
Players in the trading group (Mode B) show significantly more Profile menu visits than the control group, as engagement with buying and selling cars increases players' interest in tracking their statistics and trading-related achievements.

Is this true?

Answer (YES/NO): NO